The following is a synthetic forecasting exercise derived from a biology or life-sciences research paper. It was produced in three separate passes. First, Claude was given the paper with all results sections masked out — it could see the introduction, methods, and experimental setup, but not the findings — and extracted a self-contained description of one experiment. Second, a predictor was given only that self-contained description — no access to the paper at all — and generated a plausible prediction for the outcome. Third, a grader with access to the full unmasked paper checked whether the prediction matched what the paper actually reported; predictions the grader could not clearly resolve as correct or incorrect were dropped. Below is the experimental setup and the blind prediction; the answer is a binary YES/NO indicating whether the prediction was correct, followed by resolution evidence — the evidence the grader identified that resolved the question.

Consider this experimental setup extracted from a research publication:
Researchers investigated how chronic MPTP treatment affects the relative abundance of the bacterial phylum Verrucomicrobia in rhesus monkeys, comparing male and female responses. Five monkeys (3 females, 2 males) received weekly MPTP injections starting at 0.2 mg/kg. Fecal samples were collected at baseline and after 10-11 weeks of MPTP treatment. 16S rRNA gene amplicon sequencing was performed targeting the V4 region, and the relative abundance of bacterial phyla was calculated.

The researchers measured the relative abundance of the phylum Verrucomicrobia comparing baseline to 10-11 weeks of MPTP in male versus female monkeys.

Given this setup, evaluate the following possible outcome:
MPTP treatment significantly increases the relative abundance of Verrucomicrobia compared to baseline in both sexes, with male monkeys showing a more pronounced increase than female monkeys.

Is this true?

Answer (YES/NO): NO